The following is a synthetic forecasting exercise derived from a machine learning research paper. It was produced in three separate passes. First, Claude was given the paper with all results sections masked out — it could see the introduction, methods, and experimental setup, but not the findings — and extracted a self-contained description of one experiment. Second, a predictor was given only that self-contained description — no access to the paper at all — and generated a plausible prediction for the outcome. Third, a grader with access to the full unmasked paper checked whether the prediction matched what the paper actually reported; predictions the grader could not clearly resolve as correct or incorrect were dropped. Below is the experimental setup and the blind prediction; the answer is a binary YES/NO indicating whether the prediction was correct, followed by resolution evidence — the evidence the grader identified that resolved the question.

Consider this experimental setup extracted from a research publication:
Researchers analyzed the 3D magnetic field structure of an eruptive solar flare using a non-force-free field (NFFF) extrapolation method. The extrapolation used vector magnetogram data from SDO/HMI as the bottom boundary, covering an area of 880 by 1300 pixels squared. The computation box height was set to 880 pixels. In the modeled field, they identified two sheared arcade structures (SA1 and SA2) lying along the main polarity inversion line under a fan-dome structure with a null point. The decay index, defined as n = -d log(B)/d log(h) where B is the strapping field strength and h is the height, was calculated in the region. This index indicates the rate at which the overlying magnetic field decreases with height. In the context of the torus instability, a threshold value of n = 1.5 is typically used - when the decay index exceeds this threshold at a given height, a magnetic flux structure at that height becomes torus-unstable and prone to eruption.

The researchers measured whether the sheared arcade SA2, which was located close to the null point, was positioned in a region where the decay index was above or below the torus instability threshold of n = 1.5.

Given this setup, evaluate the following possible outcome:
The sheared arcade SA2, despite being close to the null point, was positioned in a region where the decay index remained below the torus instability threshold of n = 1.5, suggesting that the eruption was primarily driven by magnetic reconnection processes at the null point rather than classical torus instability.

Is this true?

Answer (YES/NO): NO